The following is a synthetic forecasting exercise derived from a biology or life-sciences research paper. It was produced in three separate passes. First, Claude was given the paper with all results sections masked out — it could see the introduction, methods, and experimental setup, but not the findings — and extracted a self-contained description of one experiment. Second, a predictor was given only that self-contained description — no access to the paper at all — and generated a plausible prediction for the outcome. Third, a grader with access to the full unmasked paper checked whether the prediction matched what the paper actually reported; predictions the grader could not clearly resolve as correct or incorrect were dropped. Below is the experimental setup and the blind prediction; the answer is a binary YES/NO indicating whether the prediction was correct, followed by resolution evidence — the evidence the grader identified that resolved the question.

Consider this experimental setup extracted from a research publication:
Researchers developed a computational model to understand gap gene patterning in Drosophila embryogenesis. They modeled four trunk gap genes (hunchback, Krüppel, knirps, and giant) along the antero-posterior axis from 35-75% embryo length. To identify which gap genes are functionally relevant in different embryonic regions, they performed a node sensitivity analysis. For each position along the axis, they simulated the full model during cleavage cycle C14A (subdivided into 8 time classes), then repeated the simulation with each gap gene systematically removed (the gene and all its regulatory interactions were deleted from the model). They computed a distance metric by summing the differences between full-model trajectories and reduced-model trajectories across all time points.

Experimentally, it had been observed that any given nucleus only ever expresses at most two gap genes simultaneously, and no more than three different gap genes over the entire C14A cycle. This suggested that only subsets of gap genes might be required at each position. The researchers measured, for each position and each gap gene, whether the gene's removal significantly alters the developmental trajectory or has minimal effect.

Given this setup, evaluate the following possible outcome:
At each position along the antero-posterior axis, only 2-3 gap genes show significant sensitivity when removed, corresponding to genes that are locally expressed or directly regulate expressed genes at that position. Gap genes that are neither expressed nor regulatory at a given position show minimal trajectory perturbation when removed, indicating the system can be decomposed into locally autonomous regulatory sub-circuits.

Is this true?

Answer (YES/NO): YES